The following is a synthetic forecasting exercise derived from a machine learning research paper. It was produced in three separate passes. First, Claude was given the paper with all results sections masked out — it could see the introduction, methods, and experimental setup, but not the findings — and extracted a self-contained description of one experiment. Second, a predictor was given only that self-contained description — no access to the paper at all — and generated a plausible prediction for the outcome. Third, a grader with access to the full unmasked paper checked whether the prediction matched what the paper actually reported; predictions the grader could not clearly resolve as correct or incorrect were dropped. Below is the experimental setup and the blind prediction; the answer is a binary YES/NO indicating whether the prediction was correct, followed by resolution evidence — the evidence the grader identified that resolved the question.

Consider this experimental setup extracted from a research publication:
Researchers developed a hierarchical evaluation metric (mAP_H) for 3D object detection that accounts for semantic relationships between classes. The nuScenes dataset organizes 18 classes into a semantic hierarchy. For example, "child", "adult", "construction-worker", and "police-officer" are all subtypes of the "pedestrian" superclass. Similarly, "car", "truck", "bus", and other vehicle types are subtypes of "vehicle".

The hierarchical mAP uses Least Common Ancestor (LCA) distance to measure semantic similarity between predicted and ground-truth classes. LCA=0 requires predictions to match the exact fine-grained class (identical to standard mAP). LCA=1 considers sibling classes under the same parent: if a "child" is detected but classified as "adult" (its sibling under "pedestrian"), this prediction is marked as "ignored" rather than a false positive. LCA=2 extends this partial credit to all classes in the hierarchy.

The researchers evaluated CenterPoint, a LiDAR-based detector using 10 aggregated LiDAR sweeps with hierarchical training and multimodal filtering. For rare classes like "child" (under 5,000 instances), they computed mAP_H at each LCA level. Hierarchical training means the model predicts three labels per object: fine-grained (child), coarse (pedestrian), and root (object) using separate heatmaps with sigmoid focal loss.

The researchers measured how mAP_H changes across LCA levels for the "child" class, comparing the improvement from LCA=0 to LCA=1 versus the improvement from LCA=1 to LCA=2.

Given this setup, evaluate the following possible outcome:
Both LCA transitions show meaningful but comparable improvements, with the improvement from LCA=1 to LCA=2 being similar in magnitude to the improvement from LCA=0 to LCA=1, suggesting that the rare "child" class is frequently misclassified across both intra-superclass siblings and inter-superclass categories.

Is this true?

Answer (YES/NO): NO